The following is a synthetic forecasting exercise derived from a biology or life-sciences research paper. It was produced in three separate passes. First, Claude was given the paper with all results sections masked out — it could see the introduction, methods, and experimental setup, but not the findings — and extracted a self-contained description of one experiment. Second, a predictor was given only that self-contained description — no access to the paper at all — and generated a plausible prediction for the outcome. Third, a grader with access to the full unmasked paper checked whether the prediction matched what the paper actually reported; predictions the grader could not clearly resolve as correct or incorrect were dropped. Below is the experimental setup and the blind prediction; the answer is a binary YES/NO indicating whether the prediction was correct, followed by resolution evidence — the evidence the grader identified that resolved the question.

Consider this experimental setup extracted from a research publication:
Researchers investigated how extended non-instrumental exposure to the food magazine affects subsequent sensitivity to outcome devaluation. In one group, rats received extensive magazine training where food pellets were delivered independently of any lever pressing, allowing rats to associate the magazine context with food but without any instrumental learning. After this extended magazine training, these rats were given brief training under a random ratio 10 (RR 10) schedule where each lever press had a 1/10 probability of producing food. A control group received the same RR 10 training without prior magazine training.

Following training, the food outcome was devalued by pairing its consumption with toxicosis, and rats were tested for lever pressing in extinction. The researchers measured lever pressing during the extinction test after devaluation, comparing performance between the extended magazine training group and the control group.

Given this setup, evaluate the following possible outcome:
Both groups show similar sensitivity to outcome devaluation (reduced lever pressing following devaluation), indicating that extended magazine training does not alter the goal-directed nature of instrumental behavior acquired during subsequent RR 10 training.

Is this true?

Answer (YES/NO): NO